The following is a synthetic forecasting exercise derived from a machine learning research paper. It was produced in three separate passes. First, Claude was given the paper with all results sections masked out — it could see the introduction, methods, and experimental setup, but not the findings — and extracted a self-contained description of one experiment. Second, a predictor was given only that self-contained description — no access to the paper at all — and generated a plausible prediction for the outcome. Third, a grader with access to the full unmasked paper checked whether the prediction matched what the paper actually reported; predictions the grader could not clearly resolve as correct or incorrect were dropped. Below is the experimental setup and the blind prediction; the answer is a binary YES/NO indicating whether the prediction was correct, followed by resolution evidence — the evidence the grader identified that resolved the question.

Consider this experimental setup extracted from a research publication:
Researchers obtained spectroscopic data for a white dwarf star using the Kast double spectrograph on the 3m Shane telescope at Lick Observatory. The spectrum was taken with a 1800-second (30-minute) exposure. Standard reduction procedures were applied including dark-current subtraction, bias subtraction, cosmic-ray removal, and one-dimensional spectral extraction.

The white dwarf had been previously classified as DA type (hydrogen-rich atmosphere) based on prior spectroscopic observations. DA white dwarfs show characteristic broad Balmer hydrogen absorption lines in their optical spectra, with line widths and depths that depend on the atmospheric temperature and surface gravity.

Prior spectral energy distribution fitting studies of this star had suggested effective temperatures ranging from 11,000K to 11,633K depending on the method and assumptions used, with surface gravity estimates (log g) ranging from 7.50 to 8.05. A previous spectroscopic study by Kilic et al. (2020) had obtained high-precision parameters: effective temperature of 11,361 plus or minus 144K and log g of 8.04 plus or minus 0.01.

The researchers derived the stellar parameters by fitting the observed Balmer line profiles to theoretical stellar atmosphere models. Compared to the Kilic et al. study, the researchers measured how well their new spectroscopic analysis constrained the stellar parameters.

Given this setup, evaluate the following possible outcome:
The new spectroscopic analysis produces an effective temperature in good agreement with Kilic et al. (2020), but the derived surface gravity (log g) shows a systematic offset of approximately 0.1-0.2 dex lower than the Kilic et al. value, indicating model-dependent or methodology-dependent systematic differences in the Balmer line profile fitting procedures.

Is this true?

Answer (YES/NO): NO